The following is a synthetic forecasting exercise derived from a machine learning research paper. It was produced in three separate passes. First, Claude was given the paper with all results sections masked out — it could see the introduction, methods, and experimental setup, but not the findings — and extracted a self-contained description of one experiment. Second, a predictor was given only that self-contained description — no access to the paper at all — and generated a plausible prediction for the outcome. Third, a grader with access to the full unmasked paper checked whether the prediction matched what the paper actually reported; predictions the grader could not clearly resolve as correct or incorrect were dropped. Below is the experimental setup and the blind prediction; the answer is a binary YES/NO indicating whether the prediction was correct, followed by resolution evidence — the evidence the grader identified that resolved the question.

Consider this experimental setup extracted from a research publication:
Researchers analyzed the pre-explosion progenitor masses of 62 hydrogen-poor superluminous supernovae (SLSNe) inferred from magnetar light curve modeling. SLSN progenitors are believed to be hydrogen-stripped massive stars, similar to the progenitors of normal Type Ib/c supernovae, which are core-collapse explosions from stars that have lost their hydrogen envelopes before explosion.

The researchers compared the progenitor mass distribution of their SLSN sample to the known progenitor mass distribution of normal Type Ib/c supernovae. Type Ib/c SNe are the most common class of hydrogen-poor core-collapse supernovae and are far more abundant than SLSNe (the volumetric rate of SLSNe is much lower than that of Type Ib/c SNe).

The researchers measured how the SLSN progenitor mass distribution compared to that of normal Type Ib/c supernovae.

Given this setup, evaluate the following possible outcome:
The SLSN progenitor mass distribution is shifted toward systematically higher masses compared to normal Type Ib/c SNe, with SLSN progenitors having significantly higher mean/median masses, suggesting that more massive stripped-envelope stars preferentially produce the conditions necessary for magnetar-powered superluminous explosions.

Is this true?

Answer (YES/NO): YES